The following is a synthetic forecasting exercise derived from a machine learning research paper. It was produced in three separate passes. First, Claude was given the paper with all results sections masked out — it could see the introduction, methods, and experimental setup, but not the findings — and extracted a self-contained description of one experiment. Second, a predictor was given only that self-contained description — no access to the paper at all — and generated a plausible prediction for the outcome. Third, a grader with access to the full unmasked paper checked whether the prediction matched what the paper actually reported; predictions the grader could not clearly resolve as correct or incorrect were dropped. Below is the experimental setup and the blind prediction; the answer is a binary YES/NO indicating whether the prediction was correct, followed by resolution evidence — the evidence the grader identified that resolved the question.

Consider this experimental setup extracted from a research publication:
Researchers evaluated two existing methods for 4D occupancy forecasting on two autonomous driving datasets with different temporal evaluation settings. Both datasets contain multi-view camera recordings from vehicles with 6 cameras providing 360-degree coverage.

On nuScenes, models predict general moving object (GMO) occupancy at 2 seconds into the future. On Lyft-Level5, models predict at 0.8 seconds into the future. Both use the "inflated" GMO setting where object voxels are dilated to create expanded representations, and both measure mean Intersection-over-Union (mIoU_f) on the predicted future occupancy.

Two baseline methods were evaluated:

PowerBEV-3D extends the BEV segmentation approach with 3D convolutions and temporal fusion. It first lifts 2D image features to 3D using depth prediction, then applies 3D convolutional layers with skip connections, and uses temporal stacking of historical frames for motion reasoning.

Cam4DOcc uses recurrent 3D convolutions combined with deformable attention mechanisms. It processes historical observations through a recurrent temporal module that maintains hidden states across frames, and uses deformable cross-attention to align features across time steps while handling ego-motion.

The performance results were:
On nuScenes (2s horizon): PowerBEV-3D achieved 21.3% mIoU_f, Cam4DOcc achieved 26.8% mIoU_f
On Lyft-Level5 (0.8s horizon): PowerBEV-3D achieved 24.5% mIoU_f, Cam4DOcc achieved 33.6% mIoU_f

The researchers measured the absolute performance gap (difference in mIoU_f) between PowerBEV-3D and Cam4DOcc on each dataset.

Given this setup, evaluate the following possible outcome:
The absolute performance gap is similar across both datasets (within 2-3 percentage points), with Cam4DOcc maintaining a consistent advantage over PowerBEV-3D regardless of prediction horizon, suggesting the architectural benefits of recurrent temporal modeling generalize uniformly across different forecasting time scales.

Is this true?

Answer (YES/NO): NO